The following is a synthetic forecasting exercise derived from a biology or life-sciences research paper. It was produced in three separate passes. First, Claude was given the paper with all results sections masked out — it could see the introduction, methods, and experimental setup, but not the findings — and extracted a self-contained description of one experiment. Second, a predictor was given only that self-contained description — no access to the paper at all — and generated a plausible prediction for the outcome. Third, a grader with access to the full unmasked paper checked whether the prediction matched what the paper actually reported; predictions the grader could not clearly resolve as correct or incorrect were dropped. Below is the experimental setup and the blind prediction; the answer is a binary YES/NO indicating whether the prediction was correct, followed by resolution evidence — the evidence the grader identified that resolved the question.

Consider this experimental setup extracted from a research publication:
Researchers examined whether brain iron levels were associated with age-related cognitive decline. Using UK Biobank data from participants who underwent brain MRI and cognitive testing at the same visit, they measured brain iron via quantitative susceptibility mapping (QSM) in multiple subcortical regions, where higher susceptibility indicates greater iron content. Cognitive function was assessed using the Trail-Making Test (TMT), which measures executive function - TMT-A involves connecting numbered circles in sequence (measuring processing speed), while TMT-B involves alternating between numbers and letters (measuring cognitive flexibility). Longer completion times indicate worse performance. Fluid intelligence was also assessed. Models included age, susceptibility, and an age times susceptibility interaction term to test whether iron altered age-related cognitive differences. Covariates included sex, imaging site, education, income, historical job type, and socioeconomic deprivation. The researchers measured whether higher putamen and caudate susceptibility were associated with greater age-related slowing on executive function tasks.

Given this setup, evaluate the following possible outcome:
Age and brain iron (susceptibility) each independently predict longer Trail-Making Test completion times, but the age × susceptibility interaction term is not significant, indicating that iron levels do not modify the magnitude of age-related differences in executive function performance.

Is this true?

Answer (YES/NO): NO